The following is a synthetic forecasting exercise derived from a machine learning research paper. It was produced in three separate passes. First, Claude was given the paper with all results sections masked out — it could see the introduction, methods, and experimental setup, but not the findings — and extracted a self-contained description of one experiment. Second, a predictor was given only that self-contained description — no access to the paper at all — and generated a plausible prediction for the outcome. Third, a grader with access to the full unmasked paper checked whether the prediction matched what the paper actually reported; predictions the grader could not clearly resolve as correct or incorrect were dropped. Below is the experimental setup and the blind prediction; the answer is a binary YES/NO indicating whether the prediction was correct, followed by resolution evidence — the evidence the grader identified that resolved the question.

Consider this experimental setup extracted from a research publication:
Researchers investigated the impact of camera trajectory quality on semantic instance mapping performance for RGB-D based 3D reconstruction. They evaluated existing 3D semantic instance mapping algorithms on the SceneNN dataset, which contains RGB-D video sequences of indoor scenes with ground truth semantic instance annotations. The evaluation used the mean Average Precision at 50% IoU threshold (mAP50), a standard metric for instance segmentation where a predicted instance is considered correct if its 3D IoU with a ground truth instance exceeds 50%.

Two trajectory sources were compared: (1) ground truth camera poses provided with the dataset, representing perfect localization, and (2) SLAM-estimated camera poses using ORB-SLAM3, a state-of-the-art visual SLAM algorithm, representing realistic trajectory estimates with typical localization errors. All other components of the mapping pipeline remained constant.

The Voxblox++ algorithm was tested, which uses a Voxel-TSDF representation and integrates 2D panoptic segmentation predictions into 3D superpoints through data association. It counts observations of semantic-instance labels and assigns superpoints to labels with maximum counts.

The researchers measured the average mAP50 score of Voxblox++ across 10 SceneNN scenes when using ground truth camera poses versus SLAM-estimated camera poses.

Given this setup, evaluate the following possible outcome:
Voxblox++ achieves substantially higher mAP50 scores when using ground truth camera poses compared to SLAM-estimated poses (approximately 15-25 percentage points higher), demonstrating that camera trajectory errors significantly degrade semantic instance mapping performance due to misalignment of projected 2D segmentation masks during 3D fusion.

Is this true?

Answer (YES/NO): NO